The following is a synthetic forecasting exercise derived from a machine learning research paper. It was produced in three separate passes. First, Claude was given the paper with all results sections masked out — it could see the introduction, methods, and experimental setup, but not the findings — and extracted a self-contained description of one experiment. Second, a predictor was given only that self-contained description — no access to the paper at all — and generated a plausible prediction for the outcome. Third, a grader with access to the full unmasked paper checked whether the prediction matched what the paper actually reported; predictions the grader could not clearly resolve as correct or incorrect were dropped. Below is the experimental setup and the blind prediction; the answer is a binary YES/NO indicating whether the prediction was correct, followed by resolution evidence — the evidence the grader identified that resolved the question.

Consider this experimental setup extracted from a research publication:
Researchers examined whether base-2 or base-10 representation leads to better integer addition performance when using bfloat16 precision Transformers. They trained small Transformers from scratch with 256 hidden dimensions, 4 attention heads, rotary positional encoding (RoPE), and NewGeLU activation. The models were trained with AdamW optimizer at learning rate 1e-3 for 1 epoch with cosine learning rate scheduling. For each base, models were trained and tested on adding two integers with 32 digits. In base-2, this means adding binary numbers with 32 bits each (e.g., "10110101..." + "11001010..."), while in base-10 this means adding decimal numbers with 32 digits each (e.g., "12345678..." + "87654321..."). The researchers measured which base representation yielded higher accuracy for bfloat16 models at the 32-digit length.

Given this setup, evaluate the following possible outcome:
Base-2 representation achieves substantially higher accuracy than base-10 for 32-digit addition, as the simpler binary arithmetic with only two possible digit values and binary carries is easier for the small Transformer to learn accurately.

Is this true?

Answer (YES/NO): NO